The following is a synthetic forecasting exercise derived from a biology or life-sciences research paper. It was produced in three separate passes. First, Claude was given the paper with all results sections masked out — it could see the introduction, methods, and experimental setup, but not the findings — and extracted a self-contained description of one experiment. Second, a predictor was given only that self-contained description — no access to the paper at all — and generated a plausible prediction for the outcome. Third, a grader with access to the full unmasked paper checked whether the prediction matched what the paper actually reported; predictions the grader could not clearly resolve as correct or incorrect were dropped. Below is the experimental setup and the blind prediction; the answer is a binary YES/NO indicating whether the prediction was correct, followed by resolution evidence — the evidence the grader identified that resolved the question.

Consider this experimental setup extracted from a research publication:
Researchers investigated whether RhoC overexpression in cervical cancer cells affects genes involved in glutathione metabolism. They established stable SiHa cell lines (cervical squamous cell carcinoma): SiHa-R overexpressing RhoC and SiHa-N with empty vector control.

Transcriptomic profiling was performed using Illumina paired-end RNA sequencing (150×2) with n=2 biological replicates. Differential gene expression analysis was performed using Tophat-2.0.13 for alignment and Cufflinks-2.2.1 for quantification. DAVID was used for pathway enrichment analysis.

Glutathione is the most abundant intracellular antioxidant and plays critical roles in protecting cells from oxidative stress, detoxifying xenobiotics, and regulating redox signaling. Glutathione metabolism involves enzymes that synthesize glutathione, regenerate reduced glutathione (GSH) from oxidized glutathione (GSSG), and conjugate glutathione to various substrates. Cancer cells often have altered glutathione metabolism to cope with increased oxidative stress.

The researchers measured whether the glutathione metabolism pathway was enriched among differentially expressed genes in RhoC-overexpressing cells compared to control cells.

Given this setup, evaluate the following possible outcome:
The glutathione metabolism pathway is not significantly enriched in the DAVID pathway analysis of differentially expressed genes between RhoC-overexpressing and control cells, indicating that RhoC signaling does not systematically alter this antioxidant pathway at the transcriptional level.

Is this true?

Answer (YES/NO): NO